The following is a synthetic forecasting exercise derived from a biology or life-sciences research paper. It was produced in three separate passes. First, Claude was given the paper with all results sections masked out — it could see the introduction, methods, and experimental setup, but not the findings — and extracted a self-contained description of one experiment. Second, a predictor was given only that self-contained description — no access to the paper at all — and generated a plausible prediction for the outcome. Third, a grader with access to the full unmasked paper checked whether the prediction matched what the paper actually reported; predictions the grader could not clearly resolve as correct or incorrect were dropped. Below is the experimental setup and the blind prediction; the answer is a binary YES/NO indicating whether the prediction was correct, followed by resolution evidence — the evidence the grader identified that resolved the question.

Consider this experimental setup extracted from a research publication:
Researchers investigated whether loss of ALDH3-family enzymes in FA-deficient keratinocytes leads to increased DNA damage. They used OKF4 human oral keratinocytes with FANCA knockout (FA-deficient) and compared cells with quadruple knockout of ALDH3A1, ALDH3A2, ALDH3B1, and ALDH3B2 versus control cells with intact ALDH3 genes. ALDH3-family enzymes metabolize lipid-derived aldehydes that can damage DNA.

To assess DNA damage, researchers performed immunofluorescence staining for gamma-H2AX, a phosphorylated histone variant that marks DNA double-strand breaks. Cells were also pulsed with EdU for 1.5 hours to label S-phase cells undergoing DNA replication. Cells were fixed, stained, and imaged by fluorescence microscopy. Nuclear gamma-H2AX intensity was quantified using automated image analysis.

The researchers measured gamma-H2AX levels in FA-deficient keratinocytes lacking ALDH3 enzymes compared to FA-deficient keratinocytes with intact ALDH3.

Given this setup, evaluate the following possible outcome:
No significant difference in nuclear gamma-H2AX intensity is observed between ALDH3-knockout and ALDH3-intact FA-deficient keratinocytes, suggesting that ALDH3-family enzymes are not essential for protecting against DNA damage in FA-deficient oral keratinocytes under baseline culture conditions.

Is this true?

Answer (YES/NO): NO